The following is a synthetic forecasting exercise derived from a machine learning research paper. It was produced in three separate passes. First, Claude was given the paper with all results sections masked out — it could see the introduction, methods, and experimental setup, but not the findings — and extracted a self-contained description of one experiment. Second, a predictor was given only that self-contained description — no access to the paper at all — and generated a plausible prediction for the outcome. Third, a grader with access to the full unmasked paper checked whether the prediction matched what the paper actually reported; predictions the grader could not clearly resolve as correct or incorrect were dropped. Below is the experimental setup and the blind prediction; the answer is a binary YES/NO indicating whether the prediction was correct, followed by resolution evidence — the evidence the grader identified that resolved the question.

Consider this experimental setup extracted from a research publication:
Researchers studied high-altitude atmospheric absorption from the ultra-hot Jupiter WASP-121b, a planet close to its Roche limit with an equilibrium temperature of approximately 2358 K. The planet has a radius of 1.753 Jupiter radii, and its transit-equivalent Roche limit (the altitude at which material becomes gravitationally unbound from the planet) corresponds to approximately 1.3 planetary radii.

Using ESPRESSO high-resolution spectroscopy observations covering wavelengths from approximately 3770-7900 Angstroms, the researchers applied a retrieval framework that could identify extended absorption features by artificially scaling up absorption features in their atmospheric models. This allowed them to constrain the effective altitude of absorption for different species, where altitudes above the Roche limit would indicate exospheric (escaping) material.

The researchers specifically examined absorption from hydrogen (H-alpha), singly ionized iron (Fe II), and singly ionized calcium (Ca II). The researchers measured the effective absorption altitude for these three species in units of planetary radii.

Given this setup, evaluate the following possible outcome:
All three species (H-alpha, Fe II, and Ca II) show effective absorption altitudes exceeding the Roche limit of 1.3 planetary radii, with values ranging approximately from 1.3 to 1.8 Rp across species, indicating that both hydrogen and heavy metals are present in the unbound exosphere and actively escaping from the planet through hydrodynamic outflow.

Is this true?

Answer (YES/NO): NO